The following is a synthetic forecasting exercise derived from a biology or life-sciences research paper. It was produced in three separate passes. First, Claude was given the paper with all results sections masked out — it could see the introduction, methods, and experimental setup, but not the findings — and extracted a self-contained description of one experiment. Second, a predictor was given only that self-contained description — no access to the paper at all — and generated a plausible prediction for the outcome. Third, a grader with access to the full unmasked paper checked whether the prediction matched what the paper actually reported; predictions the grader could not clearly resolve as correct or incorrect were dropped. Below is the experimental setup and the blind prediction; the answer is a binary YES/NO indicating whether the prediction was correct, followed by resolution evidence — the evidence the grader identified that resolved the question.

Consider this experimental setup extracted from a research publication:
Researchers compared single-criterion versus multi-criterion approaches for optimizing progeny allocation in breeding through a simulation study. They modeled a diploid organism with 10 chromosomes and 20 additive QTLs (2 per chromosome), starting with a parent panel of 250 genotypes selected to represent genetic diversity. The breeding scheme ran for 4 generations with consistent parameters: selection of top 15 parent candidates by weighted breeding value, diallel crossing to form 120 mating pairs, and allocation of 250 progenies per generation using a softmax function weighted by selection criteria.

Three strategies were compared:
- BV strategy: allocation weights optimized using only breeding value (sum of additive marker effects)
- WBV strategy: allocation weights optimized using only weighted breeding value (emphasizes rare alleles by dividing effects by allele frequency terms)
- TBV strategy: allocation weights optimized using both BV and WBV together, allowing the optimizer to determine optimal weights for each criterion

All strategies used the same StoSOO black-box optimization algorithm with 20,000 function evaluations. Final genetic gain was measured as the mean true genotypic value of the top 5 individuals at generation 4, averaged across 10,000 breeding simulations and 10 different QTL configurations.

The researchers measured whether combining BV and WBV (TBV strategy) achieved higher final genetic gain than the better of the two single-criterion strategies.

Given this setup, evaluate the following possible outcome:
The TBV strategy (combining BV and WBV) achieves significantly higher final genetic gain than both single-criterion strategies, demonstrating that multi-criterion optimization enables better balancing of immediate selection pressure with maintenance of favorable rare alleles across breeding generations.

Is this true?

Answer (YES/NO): NO